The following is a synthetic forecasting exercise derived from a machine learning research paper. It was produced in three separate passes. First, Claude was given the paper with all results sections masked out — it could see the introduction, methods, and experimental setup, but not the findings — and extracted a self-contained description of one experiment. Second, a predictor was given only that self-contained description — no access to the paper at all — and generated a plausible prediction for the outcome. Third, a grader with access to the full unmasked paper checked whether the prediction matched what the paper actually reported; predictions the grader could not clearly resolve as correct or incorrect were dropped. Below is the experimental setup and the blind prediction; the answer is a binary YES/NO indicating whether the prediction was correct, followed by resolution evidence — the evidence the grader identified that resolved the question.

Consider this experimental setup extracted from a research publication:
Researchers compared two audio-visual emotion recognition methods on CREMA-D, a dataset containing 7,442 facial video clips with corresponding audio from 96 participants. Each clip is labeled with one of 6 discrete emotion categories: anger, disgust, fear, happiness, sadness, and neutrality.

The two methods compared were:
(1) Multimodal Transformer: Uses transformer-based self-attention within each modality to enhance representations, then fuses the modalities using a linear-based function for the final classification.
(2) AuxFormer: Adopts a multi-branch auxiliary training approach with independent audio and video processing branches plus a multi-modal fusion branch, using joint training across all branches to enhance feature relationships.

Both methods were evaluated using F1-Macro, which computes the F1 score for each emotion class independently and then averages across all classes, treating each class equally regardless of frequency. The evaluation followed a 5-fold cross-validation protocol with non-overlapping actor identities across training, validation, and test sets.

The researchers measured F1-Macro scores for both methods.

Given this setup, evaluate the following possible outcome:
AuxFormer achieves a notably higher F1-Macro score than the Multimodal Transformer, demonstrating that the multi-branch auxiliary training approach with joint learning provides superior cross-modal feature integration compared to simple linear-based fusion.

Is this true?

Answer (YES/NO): YES